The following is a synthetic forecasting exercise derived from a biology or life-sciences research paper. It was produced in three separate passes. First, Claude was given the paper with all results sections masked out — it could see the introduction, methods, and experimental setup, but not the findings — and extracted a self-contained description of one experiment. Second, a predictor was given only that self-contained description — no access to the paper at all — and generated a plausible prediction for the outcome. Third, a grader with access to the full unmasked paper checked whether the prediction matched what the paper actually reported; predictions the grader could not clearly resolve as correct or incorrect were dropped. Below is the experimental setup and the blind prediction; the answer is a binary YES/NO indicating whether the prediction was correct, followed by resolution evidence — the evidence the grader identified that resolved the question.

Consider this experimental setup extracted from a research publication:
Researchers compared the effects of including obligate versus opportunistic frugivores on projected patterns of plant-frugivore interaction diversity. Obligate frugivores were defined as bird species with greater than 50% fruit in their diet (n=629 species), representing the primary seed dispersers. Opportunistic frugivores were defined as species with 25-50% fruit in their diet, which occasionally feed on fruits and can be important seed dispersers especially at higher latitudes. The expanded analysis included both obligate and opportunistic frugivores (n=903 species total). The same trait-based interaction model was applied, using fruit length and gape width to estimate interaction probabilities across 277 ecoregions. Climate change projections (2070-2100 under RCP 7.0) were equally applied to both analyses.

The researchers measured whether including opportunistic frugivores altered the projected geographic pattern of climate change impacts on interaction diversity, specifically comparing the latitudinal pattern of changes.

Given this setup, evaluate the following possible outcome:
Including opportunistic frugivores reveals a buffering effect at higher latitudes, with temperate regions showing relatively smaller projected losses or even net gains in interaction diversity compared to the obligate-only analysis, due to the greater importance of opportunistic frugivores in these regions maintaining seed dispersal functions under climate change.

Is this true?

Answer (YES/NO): NO